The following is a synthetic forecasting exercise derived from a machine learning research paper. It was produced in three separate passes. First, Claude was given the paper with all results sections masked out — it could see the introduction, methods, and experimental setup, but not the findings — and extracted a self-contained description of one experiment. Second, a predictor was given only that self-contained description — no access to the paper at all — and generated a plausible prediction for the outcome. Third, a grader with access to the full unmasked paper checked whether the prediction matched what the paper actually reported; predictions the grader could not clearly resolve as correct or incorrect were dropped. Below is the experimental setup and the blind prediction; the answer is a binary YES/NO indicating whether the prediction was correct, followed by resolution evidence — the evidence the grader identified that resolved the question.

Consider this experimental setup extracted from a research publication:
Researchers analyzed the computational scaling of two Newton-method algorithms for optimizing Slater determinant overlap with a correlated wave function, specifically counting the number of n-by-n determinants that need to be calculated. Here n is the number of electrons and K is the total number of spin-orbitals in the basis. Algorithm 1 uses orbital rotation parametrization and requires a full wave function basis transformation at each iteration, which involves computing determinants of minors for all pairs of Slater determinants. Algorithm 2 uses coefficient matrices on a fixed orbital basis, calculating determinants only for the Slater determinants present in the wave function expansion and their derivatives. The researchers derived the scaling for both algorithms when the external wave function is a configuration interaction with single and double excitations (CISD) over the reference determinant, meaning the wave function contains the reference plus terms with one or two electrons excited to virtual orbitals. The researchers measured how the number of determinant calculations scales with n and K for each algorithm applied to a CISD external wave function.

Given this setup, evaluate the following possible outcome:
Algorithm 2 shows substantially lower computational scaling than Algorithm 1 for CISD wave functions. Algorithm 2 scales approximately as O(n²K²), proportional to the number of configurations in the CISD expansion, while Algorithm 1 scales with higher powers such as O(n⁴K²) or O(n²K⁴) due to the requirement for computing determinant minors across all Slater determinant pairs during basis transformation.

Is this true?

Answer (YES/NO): NO